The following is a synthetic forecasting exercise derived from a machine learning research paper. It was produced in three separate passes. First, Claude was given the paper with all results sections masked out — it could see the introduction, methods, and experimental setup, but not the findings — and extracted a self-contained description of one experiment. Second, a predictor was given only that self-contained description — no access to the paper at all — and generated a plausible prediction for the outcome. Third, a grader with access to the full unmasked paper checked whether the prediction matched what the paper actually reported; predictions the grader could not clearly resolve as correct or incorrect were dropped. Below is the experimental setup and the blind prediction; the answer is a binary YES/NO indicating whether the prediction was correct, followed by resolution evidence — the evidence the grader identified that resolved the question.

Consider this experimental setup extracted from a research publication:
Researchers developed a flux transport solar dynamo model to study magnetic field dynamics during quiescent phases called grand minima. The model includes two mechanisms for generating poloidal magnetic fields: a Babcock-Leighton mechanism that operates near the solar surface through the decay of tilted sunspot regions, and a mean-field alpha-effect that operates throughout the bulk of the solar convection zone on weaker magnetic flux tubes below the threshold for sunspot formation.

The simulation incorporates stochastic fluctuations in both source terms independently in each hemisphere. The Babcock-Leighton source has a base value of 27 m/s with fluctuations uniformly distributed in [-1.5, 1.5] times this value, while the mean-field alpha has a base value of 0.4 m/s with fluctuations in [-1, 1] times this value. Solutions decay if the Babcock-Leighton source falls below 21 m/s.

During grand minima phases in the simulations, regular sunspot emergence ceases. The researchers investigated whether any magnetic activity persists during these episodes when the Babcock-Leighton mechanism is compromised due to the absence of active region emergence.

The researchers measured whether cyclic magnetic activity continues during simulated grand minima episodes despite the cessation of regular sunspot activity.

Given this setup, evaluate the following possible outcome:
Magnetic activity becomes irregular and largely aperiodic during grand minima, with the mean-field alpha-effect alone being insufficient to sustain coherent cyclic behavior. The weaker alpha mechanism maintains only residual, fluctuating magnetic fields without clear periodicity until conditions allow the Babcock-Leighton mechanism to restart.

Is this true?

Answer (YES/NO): NO